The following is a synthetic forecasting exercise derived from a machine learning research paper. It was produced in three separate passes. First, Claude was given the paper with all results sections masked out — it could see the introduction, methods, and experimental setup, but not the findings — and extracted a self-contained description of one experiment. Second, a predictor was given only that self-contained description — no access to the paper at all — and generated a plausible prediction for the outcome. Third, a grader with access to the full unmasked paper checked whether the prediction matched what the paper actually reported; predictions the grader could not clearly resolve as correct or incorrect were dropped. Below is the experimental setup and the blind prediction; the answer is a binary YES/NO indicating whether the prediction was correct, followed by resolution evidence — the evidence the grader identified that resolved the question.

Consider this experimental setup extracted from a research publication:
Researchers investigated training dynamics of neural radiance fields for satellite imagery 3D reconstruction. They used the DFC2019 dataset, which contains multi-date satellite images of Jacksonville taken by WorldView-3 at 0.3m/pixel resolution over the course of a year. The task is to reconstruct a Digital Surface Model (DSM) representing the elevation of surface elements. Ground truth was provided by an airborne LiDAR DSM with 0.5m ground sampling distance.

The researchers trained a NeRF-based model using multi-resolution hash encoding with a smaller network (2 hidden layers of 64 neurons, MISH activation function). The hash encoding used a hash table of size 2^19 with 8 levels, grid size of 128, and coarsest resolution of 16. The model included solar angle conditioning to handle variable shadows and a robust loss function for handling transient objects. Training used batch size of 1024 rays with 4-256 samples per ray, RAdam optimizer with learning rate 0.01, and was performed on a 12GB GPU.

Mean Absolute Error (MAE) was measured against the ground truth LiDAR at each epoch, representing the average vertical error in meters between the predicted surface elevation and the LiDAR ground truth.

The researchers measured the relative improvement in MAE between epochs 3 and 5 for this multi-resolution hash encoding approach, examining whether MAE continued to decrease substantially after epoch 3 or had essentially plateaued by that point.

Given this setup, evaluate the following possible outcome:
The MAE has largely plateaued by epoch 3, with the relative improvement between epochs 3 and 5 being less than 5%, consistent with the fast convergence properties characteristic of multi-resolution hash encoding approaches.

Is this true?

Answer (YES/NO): YES